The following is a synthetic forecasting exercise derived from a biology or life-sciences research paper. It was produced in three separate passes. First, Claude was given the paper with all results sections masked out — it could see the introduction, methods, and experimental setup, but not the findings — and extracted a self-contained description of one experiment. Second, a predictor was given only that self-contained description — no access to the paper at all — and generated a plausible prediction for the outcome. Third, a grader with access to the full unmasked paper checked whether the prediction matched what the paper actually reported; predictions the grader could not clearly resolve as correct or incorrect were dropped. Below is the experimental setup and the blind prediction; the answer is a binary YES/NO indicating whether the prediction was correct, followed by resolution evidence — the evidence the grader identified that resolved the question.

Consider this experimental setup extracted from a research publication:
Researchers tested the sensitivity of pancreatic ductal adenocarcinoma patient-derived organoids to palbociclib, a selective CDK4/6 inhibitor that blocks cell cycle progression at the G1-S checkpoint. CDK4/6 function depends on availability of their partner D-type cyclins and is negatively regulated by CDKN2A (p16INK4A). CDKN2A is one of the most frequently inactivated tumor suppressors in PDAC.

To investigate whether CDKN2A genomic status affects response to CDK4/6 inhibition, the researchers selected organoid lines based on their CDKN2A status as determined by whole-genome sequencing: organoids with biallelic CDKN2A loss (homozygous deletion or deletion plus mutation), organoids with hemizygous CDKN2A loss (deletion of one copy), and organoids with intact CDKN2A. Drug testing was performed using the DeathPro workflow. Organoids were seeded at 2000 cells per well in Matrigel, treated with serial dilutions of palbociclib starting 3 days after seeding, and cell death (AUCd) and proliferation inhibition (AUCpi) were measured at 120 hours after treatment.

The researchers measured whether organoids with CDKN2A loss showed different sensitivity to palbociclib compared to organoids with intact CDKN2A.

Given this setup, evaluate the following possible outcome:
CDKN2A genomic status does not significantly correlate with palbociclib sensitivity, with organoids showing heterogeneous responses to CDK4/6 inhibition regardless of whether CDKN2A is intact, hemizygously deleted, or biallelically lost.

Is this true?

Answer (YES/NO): NO